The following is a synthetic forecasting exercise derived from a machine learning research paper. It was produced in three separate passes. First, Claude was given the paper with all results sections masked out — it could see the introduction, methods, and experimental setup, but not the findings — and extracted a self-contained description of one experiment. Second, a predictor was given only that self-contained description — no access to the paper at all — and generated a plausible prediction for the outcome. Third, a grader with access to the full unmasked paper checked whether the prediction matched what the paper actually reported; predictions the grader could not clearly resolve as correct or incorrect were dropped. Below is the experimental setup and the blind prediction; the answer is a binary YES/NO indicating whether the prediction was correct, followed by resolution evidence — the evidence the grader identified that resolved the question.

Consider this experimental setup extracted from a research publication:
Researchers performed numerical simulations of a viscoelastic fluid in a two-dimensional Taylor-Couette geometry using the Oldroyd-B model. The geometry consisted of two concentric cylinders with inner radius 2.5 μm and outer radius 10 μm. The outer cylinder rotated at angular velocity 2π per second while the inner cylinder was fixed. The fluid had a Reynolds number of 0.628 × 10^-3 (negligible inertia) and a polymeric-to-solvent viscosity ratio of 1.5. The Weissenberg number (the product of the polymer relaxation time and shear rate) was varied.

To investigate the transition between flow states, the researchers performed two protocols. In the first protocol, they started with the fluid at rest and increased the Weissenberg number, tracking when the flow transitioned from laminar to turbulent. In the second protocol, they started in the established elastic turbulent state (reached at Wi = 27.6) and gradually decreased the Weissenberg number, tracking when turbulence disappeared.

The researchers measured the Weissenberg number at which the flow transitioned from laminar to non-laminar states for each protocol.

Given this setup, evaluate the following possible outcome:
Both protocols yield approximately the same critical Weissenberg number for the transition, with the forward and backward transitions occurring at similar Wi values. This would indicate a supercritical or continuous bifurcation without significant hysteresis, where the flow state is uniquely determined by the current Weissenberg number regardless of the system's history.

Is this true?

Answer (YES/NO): NO